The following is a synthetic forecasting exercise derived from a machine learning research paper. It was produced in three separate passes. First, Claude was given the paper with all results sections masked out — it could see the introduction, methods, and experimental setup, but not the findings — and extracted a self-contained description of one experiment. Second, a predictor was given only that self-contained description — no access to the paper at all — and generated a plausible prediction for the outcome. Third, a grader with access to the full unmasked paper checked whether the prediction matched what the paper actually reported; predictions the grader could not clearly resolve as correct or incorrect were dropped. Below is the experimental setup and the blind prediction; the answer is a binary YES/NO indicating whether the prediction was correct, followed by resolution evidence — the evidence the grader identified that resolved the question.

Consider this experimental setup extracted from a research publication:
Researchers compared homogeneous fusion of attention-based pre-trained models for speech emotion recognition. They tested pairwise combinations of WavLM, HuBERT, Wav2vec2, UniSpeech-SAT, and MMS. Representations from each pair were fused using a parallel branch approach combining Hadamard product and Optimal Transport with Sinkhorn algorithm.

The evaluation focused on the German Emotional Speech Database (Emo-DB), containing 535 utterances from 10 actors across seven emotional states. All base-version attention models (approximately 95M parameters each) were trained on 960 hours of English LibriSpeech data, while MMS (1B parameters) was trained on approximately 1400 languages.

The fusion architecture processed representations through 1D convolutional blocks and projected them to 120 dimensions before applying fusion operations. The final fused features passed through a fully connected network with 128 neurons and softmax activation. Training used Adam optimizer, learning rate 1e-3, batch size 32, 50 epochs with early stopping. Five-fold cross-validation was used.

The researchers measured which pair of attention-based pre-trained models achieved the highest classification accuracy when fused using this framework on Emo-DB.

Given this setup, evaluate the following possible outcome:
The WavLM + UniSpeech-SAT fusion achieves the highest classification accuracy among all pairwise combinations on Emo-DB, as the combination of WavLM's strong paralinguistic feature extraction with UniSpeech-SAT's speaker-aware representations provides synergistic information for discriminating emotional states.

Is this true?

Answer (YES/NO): NO